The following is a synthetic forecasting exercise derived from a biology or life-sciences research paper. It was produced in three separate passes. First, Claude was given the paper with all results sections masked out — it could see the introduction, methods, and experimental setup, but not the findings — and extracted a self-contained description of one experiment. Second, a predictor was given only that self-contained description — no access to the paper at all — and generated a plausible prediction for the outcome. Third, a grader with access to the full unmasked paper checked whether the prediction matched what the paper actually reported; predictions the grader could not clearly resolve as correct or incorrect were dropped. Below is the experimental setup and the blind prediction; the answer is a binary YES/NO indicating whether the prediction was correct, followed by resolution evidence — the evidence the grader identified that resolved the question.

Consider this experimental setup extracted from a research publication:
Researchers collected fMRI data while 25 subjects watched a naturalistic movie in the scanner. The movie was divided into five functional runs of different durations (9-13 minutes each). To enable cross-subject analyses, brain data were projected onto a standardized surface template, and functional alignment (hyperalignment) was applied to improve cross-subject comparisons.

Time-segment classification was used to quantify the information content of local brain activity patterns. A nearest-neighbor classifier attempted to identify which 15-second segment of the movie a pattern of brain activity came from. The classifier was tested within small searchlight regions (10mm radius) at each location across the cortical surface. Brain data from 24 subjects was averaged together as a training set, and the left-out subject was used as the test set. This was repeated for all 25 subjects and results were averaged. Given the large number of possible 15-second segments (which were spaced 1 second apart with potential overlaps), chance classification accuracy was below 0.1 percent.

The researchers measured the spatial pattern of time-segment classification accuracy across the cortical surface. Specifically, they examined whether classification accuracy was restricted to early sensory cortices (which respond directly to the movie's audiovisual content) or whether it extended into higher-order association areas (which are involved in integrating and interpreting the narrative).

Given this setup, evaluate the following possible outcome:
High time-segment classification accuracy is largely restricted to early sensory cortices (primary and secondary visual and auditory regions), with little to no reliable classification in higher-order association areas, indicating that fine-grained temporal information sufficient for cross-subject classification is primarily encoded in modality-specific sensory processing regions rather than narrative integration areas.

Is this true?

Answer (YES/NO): NO